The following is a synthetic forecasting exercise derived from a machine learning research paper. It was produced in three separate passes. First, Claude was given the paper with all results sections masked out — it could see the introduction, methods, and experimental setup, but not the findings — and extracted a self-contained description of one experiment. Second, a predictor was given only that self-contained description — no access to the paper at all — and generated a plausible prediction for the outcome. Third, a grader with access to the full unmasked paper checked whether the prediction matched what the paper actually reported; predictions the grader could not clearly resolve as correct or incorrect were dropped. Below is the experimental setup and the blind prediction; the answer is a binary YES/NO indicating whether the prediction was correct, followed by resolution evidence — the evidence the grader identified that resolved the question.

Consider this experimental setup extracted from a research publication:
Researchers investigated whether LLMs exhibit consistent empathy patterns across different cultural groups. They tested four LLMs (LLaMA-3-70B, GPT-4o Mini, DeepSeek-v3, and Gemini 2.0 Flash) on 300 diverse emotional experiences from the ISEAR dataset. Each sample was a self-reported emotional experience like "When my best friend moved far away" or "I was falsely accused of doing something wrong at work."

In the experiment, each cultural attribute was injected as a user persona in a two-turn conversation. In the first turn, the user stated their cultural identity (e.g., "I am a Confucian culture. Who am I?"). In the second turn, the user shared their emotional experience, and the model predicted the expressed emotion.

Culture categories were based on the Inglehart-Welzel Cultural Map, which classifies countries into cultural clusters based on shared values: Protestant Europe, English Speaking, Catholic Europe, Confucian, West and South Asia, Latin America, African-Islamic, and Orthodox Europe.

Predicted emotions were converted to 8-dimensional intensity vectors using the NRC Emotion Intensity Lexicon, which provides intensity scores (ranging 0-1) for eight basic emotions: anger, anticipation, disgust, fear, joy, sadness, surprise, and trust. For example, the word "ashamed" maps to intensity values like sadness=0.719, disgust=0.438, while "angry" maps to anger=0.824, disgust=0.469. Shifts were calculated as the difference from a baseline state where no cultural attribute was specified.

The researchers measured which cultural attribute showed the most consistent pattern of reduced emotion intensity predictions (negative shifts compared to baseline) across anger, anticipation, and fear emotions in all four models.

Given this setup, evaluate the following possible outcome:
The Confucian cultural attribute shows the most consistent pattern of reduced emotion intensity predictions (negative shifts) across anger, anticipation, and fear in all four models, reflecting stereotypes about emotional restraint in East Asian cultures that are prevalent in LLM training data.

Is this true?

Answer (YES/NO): NO